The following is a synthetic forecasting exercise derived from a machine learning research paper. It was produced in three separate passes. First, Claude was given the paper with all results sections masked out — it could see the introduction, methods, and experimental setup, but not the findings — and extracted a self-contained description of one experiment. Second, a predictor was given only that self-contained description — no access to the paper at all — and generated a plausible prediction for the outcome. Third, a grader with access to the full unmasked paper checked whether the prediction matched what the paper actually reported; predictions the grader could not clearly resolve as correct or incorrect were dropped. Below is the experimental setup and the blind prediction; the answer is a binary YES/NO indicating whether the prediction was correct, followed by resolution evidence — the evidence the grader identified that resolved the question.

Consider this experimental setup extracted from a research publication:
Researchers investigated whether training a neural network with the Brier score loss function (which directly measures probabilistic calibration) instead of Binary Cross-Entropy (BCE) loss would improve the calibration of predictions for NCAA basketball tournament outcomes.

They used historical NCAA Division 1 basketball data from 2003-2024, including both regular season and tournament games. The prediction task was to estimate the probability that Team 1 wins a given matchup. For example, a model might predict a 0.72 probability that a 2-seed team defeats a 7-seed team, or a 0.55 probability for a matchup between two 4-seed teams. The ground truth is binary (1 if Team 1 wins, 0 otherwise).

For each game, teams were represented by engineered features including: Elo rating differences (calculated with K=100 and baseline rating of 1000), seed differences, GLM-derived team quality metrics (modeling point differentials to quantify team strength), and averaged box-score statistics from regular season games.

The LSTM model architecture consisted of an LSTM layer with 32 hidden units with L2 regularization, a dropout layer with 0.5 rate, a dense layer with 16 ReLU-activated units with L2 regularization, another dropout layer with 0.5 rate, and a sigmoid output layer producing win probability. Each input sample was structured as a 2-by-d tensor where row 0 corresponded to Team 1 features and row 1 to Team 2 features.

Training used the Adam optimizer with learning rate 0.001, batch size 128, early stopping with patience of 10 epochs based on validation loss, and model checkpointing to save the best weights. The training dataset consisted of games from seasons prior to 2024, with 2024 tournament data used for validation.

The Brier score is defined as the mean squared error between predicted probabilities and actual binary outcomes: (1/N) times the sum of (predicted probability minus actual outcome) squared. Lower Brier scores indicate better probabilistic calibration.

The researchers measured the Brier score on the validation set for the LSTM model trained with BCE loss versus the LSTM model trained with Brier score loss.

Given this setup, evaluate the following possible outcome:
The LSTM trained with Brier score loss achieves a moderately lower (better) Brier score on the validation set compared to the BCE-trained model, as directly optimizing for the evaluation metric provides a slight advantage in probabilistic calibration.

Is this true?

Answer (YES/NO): YES